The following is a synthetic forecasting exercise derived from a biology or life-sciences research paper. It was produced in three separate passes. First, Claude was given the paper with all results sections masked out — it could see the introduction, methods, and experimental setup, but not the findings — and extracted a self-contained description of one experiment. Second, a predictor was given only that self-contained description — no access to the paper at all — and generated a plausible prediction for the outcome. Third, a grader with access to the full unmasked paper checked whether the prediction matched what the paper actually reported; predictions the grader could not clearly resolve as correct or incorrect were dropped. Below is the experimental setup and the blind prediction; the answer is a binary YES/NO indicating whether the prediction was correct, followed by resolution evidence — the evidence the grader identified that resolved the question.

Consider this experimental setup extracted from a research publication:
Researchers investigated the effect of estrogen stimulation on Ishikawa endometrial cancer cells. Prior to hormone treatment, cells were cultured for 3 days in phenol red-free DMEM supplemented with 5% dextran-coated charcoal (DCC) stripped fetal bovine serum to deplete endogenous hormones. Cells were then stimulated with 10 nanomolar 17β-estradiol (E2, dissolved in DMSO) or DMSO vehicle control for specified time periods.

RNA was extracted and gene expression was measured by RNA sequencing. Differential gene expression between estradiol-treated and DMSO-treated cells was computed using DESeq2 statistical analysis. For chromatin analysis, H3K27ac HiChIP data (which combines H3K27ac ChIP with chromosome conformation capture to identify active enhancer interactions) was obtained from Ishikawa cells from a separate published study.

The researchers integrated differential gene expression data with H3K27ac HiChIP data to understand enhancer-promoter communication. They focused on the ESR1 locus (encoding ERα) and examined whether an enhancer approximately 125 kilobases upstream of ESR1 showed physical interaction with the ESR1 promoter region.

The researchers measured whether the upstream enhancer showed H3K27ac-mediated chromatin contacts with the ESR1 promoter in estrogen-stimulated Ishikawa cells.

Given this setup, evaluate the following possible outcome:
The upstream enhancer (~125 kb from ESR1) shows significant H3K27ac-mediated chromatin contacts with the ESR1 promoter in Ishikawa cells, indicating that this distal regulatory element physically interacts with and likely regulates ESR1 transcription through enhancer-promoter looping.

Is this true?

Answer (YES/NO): YES